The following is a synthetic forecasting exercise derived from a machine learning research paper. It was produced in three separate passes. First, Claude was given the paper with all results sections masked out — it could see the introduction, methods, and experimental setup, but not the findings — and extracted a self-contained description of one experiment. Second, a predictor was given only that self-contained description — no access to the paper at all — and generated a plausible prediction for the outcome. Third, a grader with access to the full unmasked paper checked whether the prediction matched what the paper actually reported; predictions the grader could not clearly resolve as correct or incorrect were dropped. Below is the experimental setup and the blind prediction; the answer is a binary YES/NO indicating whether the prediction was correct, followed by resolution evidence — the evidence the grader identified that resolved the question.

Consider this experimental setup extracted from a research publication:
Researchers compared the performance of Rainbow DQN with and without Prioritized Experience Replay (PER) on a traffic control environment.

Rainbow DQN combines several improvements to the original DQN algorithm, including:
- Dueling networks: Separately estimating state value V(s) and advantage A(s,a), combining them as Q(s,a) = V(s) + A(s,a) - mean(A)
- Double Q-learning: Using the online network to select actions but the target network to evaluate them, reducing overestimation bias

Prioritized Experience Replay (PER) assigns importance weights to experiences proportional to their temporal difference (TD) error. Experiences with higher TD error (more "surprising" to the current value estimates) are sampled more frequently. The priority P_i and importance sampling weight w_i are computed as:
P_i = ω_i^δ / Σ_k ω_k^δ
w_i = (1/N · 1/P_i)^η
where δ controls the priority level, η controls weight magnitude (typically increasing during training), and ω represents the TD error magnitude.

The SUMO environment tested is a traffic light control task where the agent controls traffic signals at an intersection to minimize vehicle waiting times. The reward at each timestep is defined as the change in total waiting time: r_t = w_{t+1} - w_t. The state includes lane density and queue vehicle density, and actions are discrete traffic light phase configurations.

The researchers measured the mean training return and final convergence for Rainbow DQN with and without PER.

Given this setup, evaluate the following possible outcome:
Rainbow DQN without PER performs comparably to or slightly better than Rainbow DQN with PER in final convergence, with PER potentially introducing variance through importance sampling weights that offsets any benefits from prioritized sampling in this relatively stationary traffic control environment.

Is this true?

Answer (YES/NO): YES